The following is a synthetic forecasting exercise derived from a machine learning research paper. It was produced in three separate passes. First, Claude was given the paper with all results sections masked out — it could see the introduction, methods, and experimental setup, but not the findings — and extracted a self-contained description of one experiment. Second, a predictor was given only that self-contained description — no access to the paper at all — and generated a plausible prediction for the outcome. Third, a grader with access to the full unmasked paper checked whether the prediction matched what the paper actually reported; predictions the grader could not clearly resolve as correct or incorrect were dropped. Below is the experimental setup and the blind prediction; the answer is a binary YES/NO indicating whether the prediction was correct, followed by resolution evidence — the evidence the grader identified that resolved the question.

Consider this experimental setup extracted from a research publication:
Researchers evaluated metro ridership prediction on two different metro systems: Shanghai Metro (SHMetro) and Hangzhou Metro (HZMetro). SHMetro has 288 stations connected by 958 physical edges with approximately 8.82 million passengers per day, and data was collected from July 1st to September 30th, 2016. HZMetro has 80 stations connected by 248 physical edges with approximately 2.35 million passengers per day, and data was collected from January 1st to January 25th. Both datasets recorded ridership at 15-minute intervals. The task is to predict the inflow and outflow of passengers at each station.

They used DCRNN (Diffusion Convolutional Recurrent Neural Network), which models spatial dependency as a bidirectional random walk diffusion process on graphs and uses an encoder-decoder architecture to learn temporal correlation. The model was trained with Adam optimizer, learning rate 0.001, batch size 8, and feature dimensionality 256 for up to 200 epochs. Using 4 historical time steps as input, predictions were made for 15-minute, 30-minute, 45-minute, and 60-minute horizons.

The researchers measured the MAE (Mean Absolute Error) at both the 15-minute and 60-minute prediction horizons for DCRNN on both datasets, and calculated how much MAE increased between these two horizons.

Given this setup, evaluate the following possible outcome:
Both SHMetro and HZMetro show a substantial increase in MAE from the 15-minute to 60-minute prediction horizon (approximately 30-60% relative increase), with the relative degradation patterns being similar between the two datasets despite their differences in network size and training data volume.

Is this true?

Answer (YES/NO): NO